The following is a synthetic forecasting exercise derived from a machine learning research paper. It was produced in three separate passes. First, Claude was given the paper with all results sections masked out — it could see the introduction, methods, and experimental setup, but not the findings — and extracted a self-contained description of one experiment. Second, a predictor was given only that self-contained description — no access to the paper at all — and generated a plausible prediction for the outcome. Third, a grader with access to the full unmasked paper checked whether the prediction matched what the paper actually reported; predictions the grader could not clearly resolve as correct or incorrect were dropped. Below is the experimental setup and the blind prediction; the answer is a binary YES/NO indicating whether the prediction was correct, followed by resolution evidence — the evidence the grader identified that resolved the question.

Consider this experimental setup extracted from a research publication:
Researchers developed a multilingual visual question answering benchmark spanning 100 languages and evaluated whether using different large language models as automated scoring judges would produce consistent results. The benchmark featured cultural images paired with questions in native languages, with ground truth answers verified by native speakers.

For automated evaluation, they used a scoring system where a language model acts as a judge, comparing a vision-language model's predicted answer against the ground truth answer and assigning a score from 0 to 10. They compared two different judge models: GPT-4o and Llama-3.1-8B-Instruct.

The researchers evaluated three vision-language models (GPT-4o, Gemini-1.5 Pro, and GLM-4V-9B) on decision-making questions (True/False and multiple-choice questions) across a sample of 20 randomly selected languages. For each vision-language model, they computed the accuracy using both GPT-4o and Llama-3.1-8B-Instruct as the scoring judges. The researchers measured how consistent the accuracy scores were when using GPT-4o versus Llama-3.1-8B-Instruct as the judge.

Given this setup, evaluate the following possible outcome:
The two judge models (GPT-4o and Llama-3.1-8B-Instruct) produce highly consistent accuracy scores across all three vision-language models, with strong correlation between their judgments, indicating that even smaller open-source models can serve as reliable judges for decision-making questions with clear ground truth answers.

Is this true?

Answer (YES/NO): YES